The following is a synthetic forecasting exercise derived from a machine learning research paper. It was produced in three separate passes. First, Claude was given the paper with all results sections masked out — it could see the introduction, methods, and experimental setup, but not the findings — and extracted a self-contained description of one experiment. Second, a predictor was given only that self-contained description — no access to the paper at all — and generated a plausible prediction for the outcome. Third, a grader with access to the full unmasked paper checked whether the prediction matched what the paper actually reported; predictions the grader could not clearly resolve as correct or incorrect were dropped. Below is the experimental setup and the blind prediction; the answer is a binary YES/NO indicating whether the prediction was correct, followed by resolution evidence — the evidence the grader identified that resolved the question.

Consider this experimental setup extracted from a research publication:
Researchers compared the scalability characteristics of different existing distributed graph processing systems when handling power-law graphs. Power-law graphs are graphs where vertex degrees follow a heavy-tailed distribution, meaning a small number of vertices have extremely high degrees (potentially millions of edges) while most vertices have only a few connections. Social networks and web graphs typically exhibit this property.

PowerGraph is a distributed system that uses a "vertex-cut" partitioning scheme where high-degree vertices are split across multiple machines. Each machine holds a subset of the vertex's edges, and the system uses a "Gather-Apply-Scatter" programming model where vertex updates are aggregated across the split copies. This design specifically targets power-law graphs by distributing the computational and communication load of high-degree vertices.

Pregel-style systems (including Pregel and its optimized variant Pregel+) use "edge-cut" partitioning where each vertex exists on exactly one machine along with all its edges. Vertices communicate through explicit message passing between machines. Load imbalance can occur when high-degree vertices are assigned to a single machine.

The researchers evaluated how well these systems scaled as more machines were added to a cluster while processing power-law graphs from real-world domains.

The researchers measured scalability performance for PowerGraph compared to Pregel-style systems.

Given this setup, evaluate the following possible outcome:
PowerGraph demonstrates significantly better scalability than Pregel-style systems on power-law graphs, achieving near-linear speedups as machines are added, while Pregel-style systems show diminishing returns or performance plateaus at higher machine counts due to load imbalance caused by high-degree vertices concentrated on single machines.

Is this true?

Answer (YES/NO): NO